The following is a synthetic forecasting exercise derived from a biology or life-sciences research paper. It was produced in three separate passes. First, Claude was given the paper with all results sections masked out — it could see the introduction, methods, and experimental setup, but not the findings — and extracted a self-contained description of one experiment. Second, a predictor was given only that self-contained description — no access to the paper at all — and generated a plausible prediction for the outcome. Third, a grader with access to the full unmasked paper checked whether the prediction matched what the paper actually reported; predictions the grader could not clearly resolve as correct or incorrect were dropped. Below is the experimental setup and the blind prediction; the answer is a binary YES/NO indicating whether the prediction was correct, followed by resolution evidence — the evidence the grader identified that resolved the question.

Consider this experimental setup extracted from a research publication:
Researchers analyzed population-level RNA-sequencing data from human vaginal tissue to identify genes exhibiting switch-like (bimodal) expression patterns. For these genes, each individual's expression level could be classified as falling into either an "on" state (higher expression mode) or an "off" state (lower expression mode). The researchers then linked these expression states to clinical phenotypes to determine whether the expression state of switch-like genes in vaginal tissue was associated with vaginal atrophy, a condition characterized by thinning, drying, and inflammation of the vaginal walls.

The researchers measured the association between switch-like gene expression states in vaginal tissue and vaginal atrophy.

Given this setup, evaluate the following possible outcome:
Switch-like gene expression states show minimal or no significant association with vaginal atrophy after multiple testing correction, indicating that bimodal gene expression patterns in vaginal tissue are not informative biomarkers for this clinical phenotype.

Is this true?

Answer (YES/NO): NO